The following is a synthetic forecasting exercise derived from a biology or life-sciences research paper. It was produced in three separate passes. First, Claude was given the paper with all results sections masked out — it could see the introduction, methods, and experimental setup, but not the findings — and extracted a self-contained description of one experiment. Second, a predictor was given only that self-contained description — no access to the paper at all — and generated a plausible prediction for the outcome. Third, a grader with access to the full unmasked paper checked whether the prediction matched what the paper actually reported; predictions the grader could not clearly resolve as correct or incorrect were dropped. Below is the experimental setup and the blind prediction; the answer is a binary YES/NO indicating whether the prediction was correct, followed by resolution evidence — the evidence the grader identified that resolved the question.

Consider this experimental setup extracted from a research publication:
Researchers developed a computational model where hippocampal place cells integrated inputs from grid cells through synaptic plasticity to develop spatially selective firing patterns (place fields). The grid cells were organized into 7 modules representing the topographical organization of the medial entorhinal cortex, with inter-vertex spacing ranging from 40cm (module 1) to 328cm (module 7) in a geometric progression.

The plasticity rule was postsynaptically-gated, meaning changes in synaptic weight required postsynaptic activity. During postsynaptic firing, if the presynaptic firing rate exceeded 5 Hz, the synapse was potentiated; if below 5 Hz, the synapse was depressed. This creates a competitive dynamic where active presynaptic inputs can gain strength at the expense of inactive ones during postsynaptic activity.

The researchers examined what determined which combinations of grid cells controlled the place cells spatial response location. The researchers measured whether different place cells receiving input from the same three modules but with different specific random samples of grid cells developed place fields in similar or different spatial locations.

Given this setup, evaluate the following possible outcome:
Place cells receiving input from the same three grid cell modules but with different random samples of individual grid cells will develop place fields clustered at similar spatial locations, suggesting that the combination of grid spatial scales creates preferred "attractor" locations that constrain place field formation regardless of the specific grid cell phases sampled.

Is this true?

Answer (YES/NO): NO